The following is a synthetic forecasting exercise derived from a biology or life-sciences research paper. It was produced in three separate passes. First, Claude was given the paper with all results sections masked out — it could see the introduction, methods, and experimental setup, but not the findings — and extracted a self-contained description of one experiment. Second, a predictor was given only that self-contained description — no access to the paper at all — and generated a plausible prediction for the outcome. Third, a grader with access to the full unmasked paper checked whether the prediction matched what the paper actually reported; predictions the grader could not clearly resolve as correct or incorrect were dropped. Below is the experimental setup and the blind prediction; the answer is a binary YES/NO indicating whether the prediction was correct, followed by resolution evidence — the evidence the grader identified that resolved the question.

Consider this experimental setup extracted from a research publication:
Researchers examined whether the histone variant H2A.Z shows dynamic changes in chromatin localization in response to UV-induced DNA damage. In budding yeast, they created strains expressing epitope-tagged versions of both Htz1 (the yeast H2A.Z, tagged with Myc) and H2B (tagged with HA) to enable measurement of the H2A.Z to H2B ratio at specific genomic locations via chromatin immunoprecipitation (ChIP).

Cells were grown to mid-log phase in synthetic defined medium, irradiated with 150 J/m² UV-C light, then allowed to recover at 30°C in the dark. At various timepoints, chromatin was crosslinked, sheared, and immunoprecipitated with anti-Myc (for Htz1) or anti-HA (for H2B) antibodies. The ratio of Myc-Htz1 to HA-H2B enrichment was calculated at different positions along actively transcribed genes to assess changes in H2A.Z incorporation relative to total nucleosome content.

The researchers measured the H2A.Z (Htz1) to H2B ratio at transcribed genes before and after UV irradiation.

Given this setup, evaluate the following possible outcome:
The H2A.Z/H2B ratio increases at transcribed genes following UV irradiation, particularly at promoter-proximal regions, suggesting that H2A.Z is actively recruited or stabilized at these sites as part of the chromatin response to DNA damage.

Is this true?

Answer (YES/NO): NO